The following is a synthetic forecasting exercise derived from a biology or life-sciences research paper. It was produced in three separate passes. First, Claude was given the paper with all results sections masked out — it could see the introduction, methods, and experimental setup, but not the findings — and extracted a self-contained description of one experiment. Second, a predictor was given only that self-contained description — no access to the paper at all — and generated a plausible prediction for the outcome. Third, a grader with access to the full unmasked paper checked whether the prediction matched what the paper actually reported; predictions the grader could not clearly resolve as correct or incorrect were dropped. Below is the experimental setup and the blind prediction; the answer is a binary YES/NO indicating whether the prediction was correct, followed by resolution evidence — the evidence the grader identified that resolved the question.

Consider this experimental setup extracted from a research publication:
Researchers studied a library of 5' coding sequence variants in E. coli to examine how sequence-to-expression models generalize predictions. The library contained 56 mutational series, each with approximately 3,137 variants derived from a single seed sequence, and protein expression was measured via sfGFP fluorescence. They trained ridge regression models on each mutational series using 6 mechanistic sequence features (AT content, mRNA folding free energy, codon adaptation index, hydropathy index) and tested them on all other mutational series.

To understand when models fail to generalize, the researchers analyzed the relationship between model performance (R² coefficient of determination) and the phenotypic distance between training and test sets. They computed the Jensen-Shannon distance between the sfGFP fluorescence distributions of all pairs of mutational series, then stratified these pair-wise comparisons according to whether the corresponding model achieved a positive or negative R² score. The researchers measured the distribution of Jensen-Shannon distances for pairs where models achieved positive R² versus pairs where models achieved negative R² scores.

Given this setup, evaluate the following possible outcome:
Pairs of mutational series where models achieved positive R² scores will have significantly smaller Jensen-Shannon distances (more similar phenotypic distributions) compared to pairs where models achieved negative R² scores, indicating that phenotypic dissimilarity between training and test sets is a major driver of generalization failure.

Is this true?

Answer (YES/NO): YES